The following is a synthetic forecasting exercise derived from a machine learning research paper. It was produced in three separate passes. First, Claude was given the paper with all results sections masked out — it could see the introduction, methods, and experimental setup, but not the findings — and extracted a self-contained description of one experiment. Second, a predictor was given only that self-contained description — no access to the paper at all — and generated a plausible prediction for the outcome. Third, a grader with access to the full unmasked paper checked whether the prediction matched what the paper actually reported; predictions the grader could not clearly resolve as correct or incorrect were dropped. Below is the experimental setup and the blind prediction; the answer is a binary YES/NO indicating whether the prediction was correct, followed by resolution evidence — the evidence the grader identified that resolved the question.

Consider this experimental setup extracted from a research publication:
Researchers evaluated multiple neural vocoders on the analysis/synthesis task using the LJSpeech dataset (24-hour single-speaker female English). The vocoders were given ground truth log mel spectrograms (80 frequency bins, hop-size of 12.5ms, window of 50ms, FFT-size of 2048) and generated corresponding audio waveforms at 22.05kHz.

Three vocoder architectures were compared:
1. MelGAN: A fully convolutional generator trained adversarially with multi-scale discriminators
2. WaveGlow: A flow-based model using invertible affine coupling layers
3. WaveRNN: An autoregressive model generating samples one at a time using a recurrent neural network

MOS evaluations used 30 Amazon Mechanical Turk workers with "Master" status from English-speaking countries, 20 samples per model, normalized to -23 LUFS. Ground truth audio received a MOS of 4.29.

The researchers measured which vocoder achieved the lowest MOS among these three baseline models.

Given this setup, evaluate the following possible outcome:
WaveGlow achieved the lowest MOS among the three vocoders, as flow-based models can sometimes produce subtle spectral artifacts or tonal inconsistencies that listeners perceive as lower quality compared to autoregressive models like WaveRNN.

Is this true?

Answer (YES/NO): NO